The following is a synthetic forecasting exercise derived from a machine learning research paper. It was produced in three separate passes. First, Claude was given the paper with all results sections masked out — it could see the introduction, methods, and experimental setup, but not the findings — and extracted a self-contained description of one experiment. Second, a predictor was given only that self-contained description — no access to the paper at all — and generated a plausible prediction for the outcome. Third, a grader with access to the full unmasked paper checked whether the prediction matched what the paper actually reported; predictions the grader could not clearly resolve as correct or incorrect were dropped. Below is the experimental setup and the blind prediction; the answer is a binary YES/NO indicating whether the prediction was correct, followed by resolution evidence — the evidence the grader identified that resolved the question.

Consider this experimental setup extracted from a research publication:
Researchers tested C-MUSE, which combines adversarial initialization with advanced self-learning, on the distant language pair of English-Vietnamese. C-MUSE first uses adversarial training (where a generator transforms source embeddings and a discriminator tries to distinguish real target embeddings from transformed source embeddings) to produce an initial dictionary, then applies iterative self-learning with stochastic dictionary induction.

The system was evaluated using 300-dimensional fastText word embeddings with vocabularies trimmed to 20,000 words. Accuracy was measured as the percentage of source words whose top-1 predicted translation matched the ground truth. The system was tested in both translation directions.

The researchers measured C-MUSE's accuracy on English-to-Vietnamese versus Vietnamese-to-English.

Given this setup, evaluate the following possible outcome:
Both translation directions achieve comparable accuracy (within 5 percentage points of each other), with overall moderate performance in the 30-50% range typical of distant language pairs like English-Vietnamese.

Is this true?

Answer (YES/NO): NO